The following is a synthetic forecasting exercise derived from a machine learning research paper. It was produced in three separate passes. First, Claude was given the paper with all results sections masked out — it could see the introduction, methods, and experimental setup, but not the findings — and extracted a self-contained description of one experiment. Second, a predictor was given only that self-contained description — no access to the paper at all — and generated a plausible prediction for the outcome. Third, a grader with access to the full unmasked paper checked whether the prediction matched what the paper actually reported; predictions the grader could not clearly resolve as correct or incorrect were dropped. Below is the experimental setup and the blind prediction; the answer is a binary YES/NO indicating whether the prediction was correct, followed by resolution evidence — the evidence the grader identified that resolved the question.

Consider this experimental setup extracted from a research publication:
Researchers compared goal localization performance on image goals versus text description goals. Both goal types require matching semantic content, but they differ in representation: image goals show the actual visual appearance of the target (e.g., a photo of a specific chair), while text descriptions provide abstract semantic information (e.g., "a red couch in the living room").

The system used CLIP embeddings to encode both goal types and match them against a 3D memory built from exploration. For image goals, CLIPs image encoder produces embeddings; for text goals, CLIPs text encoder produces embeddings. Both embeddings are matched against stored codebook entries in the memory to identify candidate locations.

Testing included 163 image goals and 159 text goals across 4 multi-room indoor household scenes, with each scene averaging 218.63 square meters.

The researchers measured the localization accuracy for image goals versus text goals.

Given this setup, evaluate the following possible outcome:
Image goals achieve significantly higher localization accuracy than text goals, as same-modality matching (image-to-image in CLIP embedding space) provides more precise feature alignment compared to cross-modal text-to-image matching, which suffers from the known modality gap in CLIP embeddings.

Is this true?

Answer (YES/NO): NO